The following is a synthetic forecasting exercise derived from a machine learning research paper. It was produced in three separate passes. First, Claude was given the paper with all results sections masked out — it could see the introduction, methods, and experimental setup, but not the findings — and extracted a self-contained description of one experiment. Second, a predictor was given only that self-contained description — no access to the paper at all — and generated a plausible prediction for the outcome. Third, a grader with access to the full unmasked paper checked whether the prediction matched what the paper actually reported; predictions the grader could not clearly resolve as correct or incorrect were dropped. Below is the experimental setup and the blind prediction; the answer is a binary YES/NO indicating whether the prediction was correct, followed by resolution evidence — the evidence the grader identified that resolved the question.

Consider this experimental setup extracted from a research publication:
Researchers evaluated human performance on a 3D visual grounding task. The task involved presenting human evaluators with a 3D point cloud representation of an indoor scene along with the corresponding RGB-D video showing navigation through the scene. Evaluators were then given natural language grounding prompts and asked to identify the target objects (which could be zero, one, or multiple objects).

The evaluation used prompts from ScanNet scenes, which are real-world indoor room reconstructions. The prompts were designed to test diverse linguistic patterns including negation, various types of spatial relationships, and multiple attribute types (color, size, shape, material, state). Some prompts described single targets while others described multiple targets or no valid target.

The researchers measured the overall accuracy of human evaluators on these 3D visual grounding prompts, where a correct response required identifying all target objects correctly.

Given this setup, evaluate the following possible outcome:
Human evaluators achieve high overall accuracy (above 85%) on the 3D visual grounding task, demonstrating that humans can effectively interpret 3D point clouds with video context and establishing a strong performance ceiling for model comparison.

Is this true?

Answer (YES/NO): NO